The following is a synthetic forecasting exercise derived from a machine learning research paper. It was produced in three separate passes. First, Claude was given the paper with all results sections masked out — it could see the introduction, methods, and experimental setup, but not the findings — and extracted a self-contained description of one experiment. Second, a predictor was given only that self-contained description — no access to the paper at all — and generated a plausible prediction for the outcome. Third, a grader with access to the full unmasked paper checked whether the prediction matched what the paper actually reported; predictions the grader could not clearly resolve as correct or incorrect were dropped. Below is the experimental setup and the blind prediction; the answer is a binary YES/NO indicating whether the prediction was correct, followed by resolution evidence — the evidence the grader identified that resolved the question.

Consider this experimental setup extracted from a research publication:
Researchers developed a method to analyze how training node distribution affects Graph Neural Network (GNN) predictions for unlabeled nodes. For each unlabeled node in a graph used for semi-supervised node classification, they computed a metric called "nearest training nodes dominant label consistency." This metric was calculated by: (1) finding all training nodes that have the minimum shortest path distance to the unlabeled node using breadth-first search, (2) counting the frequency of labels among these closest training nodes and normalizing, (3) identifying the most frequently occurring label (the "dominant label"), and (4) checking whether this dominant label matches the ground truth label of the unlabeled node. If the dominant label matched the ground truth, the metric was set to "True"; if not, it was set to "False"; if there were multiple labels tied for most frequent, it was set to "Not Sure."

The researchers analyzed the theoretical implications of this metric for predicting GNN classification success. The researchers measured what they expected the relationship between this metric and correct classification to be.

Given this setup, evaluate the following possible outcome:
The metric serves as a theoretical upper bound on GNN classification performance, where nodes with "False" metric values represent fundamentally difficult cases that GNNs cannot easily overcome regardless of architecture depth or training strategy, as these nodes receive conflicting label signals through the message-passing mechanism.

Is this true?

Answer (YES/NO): NO